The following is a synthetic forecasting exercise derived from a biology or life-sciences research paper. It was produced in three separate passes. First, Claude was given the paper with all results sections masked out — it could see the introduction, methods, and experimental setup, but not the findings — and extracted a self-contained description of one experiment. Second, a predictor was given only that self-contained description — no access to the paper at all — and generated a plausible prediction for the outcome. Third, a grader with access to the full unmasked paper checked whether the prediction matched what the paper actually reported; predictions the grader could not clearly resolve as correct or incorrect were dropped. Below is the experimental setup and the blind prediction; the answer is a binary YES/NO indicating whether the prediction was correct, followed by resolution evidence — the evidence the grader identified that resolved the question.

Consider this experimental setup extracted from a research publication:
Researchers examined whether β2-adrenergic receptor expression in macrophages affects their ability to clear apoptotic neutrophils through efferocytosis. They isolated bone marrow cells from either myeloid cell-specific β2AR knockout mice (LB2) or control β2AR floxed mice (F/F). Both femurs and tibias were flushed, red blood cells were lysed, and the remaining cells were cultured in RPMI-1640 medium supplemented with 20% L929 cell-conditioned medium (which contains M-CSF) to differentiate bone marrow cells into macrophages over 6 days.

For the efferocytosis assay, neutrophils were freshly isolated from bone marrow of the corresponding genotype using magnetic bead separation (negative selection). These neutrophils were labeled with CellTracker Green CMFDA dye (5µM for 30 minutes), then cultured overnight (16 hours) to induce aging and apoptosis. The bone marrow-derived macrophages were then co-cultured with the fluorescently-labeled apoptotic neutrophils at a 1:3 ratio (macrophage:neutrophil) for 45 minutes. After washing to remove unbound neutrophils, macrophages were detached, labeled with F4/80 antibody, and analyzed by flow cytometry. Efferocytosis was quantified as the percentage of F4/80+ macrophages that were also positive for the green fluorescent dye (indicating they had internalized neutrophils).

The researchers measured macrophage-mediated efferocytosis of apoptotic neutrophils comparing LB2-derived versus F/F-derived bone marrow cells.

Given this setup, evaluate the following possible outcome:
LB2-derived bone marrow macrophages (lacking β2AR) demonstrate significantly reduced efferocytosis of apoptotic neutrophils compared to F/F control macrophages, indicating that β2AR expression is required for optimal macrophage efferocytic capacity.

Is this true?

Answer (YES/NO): NO